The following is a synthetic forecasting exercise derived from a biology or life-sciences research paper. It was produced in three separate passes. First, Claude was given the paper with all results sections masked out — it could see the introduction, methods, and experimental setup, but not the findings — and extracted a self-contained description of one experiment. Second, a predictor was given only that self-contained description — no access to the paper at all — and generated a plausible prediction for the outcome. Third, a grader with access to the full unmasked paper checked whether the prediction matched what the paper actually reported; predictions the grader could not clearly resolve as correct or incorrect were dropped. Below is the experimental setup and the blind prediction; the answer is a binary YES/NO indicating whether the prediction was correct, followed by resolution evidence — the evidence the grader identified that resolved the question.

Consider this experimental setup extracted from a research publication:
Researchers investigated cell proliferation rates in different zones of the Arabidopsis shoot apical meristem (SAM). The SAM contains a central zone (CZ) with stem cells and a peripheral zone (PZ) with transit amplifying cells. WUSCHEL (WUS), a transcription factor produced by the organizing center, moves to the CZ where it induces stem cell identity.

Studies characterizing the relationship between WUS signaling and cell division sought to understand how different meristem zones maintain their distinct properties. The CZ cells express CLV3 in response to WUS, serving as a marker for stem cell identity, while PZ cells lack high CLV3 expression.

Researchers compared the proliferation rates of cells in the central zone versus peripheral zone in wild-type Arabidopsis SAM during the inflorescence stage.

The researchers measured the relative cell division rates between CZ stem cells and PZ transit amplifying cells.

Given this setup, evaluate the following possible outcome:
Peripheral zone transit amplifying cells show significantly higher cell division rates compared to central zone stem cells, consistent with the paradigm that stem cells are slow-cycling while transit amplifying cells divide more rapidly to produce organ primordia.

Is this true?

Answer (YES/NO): YES